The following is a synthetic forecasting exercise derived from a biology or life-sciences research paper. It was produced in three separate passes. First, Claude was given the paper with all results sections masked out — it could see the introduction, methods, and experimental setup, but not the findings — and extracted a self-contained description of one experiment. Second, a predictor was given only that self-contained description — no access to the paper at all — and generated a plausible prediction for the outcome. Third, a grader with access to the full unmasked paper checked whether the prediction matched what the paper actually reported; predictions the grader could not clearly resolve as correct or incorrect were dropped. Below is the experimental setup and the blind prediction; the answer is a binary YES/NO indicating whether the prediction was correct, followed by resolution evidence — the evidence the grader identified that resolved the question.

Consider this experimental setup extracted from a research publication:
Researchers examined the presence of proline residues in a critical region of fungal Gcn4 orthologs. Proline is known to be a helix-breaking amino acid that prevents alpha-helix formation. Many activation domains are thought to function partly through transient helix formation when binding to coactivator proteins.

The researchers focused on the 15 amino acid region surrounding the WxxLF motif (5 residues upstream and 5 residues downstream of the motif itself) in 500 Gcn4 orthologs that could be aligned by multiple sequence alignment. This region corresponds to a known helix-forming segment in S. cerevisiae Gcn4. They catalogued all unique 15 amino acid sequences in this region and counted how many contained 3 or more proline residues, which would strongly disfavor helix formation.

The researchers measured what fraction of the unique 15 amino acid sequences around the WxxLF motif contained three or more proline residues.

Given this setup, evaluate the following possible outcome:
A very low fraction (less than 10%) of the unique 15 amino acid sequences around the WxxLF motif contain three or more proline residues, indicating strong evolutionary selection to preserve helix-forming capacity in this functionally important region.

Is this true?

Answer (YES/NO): NO